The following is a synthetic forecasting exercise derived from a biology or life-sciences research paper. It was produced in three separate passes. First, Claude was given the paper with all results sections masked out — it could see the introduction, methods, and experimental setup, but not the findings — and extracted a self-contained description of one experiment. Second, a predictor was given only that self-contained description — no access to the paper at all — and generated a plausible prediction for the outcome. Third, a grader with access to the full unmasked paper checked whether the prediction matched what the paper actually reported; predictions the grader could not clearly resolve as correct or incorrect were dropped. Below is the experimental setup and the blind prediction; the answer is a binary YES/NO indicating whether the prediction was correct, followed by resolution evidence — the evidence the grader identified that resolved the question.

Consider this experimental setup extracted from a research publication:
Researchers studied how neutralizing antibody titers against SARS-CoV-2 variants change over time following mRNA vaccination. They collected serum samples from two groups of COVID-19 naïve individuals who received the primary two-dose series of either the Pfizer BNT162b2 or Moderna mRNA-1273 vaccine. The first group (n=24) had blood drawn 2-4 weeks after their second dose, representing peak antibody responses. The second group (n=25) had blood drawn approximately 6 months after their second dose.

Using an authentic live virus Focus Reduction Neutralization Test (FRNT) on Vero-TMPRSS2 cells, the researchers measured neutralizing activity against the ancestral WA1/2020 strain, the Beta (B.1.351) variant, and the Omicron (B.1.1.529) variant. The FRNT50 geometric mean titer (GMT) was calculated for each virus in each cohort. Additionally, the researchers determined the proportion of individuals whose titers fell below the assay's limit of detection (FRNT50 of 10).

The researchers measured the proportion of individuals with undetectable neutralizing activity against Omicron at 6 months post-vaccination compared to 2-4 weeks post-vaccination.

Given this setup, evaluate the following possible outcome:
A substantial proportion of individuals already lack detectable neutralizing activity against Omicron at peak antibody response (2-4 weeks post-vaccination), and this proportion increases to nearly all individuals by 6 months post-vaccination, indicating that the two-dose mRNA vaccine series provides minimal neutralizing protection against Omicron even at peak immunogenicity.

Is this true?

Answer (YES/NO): YES